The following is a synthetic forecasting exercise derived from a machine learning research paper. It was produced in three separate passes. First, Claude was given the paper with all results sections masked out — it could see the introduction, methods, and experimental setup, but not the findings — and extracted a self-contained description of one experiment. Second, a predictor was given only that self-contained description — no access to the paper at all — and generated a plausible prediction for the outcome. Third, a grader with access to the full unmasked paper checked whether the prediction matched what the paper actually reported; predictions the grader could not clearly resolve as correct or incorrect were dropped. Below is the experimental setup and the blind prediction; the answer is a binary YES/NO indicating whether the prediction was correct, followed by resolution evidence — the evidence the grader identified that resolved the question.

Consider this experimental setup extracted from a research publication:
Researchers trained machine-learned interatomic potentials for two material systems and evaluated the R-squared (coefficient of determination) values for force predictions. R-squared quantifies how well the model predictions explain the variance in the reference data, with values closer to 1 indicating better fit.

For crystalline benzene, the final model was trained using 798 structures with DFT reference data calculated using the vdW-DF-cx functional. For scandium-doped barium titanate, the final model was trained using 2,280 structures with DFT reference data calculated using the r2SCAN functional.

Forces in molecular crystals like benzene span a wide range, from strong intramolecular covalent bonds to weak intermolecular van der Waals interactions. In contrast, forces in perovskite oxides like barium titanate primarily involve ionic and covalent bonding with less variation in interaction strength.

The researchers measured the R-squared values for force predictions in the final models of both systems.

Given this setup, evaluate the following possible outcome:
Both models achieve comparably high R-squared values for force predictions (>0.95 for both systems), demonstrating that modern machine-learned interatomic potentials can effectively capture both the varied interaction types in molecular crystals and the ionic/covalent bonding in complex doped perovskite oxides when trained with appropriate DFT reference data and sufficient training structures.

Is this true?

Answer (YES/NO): YES